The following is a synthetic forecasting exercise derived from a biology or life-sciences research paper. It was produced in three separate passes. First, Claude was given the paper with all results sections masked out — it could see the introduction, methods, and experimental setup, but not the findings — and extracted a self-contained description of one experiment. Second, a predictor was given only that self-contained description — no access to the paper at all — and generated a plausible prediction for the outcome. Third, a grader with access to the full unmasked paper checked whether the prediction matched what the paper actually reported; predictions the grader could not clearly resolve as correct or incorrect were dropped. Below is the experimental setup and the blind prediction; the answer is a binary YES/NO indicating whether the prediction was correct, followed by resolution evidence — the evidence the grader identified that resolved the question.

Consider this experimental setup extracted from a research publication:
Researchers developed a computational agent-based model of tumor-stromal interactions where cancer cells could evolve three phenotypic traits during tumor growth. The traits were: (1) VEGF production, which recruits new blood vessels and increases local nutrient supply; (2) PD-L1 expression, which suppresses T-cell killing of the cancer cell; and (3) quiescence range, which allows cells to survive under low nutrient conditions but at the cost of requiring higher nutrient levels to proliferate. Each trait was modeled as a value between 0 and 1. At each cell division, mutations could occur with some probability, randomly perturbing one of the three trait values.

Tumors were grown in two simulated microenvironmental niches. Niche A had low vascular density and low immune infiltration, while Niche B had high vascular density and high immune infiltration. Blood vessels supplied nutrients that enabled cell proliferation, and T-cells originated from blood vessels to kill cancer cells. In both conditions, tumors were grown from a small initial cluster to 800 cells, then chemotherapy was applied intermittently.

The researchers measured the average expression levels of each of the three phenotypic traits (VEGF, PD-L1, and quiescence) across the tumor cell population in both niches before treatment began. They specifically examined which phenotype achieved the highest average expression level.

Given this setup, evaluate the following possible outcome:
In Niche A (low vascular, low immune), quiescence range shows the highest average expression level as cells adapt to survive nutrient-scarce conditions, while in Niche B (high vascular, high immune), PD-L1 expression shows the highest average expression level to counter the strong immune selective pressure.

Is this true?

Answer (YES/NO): NO